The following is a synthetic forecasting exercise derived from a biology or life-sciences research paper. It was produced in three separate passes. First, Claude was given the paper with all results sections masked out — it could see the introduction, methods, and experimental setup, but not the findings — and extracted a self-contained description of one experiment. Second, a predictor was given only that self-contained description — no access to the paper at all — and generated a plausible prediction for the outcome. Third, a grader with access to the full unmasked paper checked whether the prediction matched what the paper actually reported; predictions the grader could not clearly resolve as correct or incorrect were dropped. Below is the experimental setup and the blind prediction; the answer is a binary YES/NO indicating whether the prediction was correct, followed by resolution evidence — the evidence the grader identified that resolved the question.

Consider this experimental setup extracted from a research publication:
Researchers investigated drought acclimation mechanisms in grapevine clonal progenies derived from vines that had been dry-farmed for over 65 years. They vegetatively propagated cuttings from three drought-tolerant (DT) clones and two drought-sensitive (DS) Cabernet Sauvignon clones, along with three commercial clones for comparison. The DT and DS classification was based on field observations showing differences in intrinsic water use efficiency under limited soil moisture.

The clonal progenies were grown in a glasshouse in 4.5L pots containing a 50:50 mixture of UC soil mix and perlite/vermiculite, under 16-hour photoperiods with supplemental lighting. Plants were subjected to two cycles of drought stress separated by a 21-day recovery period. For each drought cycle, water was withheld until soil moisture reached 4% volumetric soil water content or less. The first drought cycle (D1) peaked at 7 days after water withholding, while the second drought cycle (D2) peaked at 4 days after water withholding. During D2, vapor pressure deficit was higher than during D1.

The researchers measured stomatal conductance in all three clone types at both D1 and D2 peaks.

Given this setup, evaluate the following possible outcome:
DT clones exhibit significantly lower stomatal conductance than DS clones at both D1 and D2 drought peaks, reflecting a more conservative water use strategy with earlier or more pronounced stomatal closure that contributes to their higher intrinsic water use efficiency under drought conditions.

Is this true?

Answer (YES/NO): NO